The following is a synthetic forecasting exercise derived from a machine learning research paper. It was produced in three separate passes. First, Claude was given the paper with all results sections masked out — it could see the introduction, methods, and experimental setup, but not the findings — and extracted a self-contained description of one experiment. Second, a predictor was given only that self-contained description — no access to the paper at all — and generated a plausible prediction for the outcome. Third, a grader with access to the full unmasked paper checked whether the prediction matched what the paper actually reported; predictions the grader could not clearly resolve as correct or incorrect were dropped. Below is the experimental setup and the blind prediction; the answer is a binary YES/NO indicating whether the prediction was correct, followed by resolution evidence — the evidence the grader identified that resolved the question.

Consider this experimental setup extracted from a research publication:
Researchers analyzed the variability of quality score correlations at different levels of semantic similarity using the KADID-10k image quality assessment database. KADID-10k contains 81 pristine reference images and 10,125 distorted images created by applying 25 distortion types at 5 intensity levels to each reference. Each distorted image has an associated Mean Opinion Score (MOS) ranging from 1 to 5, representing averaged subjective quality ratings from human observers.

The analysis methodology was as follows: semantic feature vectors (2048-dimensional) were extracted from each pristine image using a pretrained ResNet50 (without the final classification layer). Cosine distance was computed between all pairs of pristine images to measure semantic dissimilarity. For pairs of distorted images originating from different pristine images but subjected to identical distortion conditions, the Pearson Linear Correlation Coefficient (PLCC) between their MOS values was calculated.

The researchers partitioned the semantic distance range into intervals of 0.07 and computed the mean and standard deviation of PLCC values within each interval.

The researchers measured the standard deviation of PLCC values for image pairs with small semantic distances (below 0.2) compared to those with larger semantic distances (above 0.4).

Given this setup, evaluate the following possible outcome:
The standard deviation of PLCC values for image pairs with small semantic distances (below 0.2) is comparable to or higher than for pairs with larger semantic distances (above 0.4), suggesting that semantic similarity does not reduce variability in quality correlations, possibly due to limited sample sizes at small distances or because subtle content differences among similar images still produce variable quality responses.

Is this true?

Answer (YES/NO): NO